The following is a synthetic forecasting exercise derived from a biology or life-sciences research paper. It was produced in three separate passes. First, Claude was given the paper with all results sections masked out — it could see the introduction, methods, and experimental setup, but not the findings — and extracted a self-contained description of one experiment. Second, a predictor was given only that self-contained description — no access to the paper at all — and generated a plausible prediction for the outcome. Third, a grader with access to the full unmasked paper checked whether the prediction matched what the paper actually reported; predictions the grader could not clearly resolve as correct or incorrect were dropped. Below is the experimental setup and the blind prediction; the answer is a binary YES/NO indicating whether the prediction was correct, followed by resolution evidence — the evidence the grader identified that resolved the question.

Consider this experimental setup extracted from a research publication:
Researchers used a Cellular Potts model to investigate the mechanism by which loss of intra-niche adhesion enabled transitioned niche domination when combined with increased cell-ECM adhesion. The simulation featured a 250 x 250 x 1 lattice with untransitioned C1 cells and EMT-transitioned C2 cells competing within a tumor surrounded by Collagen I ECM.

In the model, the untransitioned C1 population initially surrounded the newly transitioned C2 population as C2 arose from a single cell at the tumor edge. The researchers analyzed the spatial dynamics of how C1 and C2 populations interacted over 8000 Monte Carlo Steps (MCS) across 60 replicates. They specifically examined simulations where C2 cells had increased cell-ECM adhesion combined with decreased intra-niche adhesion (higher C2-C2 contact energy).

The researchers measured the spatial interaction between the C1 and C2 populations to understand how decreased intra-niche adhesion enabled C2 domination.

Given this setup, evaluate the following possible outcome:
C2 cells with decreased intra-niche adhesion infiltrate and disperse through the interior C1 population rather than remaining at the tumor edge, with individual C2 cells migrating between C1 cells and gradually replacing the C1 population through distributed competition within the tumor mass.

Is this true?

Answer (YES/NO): NO